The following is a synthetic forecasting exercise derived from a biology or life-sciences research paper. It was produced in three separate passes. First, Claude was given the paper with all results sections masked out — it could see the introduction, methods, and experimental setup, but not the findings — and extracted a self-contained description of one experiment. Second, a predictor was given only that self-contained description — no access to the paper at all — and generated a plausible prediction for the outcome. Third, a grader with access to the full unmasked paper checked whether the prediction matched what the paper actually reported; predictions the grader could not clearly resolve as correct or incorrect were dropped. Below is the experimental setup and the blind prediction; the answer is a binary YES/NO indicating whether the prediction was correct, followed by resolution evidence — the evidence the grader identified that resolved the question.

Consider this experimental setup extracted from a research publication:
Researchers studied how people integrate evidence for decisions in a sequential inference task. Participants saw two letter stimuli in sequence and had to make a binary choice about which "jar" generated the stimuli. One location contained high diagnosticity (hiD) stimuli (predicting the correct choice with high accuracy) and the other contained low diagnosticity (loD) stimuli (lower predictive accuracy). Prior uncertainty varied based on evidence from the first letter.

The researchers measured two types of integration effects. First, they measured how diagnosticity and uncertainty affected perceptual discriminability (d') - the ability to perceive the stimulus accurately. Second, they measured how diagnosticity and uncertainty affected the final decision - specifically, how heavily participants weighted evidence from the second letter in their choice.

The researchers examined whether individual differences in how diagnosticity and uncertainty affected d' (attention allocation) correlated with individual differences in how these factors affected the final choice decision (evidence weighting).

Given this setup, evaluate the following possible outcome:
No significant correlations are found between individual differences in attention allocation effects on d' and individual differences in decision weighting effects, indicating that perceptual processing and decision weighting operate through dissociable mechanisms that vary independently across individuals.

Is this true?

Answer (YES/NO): YES